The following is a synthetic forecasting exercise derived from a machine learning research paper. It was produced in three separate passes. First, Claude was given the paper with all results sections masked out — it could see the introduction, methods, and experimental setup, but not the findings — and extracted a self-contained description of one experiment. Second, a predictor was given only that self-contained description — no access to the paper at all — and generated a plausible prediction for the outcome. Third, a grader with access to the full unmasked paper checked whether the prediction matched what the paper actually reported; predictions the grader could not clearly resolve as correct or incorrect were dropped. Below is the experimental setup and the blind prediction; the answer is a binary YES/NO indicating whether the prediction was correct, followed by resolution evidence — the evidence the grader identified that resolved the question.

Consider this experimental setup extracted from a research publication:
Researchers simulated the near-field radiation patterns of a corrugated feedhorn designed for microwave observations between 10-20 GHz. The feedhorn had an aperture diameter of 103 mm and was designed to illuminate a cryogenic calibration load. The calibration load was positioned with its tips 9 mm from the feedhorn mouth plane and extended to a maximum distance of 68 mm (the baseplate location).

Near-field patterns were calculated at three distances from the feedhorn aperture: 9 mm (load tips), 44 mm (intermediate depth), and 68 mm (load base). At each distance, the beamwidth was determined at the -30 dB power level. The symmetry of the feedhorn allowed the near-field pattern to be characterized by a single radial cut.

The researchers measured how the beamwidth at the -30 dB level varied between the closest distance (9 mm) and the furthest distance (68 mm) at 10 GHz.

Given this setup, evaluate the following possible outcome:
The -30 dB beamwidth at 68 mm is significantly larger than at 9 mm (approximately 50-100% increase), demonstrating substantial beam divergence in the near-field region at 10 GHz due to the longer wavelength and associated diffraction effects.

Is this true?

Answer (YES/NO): YES